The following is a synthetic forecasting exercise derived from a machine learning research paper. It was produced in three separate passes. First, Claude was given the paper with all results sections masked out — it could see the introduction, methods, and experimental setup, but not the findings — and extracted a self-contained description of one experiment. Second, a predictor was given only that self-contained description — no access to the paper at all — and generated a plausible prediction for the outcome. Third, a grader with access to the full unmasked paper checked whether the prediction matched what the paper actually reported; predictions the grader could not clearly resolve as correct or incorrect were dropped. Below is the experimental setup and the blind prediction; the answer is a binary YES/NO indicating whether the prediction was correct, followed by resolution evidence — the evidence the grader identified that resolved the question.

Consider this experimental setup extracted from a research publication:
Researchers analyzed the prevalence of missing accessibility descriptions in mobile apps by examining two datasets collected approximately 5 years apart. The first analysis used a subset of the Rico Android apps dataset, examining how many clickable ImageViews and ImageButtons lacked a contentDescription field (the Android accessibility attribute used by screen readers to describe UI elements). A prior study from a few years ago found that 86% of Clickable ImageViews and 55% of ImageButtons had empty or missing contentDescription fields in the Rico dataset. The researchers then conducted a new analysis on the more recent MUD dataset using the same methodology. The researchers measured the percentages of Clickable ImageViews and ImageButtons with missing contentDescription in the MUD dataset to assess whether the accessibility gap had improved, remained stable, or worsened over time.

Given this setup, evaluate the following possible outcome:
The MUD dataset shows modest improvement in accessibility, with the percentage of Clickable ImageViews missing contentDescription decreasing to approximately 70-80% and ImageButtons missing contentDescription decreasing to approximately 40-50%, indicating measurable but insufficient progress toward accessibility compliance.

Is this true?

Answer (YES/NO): YES